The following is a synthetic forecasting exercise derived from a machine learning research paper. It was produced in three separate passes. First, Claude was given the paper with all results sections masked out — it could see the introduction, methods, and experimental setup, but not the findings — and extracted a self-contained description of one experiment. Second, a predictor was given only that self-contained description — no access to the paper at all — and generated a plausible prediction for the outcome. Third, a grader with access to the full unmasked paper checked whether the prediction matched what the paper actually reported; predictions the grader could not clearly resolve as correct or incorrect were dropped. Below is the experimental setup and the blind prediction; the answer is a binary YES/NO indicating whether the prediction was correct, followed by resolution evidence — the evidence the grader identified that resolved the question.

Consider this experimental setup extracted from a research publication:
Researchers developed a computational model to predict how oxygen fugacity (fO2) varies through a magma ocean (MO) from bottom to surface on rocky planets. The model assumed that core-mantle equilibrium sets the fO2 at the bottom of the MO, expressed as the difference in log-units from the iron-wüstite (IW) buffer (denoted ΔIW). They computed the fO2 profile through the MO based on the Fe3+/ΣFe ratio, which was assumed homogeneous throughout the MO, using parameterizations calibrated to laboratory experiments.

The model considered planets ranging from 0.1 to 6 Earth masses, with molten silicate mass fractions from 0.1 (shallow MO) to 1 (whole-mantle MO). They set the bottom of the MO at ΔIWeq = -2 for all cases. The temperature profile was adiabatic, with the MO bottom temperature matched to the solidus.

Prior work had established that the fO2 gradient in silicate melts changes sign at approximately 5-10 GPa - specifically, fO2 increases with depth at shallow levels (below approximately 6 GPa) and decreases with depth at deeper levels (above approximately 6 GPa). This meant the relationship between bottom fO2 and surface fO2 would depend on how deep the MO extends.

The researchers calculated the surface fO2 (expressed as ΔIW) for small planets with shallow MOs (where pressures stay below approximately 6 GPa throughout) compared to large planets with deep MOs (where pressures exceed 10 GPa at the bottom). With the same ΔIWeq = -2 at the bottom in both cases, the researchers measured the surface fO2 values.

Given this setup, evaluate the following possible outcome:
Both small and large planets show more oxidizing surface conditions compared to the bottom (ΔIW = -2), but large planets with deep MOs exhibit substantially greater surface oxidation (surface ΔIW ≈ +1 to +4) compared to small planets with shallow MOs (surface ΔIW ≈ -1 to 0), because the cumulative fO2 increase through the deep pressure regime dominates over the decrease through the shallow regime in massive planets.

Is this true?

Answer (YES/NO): NO